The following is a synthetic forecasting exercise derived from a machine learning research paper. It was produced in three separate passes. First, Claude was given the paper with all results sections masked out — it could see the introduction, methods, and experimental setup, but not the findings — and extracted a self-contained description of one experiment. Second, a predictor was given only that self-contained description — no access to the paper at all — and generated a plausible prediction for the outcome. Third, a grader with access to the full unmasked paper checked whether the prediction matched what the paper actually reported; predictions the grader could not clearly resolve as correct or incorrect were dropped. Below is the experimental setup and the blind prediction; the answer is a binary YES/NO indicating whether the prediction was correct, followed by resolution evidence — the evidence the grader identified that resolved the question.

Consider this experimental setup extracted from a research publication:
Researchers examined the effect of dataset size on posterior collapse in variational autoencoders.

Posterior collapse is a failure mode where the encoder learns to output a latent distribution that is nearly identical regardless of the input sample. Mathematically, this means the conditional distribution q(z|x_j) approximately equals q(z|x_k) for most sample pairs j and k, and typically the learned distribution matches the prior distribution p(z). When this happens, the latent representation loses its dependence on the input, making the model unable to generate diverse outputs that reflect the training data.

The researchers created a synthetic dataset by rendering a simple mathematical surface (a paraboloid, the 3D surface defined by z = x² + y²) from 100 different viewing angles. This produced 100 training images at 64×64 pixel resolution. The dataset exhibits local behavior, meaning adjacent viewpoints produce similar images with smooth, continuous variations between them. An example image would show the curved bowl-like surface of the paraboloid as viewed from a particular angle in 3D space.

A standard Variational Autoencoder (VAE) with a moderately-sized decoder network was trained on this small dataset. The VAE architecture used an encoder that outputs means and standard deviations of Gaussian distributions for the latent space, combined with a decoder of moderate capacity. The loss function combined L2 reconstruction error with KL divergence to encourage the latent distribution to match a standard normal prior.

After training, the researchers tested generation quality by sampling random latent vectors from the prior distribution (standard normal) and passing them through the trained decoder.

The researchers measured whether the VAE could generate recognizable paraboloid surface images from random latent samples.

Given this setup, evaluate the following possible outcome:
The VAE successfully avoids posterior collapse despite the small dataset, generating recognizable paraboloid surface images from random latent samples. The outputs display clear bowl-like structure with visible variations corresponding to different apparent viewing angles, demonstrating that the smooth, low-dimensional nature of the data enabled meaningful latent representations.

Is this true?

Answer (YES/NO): NO